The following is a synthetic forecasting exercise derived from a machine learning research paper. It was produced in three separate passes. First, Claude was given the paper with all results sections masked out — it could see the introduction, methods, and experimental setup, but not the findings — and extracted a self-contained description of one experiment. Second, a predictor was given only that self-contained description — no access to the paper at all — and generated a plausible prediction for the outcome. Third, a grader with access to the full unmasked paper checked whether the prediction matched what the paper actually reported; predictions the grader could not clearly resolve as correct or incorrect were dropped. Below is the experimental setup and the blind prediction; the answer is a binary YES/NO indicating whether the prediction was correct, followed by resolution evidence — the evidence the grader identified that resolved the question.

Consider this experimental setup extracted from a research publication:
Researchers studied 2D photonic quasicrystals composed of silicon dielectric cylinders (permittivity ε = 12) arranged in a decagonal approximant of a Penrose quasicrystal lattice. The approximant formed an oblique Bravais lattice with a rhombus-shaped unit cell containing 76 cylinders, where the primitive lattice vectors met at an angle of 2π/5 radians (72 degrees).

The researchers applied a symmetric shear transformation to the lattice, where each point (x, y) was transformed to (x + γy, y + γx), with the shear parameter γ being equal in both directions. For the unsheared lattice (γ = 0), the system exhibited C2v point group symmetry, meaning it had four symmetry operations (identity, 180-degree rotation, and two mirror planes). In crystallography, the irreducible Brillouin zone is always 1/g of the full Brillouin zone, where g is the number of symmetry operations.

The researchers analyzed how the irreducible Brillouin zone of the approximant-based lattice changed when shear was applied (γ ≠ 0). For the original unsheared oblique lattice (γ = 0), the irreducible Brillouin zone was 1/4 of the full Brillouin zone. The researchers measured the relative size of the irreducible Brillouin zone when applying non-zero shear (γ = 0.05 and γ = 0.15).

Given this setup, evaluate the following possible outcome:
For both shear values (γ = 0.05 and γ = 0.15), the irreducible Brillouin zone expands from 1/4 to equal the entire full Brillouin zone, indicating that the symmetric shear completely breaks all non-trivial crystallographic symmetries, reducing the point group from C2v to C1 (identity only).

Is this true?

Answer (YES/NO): NO